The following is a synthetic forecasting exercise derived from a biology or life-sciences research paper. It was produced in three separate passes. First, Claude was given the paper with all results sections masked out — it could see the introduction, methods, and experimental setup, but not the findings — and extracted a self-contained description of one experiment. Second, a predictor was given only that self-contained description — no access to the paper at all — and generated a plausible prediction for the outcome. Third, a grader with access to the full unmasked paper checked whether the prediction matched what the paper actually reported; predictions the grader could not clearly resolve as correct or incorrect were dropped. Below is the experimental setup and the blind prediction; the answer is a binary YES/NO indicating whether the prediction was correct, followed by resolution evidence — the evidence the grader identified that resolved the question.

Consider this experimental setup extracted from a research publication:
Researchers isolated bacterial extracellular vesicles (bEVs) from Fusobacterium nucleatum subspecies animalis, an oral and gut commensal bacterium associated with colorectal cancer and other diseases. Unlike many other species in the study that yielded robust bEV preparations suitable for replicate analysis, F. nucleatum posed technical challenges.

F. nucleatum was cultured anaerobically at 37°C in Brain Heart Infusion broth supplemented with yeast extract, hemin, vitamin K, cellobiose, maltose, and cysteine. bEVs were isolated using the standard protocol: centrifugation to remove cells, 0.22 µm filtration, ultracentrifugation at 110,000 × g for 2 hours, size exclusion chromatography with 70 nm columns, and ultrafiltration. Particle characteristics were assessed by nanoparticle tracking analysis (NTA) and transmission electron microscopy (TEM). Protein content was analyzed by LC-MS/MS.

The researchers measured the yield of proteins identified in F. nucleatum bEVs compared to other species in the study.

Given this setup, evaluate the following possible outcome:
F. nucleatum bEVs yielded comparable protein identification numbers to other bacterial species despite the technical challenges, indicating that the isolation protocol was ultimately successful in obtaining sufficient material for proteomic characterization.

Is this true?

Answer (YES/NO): NO